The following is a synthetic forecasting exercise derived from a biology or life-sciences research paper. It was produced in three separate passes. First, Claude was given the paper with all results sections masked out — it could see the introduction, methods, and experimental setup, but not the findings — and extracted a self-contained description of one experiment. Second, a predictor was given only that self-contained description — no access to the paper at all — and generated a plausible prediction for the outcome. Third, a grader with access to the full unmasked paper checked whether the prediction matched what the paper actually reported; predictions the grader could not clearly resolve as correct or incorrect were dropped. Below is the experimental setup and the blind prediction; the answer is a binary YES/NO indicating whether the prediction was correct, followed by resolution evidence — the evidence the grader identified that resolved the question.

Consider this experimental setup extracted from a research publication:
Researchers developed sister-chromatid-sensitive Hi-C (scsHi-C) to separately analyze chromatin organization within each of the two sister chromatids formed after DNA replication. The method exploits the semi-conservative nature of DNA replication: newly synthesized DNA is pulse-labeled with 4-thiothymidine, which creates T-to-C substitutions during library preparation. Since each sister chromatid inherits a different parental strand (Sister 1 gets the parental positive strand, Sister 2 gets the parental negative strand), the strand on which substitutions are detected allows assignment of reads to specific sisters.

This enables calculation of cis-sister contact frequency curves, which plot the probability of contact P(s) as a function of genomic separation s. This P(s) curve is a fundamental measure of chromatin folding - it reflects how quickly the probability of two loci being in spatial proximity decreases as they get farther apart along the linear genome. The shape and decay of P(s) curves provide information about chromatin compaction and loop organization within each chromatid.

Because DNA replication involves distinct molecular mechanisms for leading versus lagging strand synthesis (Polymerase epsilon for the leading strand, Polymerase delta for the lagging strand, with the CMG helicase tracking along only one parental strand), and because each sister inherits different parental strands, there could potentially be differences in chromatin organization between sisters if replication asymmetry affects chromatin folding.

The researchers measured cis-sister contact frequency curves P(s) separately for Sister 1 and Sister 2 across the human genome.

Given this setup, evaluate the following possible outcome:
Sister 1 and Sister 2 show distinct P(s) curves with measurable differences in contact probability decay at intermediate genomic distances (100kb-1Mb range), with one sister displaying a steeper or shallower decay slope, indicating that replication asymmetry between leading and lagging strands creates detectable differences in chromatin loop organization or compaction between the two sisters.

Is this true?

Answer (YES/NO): NO